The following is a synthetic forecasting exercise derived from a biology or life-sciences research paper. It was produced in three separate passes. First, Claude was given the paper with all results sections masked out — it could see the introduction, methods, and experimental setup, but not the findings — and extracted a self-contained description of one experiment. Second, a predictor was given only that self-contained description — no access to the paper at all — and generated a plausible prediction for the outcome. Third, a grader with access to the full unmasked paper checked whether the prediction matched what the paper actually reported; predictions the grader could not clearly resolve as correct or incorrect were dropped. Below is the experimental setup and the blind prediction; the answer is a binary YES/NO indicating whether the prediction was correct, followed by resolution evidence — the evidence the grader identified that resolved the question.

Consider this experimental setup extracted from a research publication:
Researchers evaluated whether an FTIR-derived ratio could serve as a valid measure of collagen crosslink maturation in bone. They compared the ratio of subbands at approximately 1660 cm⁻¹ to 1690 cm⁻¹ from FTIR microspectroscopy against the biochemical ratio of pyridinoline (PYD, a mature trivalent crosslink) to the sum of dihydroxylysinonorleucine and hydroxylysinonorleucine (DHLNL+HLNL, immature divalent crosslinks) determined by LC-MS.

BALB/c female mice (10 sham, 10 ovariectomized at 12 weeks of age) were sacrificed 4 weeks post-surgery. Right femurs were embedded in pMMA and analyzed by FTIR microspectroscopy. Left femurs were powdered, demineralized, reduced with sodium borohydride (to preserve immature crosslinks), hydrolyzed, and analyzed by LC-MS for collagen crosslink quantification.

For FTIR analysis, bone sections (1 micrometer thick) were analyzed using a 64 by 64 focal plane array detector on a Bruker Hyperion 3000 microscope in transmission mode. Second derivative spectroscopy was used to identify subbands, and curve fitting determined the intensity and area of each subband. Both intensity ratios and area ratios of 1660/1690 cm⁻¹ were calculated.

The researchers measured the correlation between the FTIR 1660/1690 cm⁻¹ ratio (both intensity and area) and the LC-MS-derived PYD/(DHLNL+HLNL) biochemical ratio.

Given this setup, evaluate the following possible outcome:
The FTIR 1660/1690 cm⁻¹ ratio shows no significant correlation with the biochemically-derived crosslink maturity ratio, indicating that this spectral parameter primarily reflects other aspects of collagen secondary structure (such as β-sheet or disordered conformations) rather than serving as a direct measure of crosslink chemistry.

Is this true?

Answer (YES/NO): NO